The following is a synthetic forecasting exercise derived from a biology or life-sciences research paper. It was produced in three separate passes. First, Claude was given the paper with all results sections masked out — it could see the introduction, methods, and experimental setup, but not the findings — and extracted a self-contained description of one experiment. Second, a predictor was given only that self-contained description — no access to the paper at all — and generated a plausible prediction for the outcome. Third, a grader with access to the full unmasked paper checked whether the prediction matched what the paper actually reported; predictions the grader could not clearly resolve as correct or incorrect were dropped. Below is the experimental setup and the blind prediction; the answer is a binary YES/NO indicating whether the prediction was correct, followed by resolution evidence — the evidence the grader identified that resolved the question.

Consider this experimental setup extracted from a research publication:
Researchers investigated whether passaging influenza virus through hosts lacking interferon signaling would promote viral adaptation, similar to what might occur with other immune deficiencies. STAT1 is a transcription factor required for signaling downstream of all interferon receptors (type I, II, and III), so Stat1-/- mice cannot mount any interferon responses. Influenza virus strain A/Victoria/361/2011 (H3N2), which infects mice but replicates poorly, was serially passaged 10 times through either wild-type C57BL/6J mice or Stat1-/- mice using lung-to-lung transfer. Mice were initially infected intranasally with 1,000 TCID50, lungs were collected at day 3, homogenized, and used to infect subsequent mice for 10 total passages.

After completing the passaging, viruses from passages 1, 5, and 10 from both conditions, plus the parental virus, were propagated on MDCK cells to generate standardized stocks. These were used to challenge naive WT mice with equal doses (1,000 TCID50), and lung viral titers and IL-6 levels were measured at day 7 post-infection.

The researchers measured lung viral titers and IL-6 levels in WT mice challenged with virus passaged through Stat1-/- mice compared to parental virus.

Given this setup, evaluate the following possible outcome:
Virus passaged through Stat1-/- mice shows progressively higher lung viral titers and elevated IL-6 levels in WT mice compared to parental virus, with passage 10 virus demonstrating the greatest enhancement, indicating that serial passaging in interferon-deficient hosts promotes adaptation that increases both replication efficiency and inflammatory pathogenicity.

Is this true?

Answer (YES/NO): NO